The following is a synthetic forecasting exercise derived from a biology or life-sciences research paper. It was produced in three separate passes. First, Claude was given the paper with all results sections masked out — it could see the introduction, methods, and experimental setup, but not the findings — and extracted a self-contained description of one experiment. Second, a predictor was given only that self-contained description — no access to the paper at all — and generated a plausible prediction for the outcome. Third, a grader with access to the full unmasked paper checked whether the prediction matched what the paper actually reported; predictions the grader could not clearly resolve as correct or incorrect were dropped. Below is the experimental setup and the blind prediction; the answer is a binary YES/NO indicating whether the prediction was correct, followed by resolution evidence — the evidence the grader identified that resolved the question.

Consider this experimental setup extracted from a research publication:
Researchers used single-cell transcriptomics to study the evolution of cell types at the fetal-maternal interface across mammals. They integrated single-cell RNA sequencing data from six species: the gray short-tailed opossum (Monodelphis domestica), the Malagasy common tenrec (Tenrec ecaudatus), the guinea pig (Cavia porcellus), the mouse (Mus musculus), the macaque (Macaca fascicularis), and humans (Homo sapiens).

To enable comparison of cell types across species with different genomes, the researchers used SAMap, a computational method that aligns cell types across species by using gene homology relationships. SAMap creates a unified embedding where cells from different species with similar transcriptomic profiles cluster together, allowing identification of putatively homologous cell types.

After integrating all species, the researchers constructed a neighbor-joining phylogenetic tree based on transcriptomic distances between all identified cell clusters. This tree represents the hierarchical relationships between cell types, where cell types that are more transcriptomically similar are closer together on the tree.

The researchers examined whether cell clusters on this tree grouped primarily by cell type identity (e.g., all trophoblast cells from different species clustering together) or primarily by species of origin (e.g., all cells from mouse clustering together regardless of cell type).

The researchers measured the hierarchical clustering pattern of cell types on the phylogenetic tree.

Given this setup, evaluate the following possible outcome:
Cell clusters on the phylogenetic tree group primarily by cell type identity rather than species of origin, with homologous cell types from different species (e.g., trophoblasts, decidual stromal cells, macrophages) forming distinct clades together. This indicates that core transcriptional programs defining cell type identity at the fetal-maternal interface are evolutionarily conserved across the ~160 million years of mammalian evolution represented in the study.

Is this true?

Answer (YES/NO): YES